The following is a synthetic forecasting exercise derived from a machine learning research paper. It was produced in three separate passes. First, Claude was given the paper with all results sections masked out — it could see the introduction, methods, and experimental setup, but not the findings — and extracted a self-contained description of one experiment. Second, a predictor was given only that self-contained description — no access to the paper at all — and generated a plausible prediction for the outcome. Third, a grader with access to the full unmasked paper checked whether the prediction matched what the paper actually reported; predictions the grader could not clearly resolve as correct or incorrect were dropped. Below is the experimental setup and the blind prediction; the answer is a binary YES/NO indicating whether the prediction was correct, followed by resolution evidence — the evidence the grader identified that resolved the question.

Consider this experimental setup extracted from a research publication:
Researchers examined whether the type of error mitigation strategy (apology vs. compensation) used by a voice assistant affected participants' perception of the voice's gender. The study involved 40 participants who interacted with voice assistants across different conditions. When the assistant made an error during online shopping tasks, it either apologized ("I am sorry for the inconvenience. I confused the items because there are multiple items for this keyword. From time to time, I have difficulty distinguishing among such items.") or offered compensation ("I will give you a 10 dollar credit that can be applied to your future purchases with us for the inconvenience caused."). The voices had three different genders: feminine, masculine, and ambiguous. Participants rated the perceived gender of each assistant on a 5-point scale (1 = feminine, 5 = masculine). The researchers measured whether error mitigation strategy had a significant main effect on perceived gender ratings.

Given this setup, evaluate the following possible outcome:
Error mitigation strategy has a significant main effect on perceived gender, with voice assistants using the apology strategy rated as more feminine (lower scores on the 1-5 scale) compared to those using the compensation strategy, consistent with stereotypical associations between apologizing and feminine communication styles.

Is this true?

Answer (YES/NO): NO